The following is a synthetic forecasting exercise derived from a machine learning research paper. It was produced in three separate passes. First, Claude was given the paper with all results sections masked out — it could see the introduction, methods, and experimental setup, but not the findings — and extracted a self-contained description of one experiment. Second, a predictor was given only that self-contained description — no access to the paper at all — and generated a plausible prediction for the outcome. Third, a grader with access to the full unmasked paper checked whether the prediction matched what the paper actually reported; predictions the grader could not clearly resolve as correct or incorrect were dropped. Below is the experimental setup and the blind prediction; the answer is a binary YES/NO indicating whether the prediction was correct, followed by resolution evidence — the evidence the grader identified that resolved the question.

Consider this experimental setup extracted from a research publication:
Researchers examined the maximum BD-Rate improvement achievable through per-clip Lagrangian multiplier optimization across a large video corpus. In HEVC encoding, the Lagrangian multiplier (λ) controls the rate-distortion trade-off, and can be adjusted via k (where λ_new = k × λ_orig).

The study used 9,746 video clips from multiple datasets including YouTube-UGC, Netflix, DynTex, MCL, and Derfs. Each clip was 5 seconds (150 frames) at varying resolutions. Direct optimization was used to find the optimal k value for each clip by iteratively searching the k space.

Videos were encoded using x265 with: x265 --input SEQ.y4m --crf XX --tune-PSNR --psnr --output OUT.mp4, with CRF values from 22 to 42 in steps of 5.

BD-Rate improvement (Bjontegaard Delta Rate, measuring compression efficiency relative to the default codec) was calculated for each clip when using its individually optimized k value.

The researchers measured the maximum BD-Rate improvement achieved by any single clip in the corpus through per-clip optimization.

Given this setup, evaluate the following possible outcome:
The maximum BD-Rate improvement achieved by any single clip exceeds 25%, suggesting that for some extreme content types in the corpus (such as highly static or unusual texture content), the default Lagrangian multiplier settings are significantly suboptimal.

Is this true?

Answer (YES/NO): NO